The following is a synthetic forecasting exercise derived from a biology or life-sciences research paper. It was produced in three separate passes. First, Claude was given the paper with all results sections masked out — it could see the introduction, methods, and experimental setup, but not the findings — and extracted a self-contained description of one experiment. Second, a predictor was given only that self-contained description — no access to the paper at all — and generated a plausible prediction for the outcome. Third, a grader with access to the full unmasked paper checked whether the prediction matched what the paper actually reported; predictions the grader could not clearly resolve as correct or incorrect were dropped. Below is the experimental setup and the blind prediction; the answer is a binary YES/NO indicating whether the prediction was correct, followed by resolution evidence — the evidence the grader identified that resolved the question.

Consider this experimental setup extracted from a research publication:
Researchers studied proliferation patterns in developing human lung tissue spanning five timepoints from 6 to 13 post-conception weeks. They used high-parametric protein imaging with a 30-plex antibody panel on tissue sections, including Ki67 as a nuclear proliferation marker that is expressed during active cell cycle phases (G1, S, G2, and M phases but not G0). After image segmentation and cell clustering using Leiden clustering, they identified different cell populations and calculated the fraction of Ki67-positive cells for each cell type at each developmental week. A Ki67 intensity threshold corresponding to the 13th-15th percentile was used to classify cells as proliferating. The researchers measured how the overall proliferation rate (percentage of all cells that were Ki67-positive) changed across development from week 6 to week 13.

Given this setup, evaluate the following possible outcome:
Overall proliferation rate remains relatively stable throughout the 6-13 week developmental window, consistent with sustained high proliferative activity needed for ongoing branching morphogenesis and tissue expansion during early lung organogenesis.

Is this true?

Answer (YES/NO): NO